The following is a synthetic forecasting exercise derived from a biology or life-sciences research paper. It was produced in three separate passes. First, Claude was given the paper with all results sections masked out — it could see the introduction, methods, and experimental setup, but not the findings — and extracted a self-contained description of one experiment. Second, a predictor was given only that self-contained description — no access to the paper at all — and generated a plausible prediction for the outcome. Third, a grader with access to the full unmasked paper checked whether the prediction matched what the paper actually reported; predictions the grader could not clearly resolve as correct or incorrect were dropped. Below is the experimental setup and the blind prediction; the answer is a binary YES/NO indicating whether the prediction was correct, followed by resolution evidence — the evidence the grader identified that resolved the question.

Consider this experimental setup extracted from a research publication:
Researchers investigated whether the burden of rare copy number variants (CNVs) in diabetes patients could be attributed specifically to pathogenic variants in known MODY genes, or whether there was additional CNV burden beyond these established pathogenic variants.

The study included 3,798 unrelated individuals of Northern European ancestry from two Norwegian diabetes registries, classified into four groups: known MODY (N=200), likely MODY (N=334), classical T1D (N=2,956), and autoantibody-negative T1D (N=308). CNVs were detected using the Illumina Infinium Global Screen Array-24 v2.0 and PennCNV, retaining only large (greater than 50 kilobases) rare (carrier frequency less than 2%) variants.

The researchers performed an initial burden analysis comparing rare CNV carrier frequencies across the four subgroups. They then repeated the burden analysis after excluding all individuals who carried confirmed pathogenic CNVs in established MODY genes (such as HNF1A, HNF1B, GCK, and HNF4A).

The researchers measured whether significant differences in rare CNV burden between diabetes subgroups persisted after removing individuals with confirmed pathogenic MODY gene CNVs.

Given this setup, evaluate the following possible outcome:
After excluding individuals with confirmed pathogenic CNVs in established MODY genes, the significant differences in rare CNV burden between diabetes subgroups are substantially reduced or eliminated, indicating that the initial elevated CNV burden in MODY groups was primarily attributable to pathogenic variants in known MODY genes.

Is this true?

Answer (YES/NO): YES